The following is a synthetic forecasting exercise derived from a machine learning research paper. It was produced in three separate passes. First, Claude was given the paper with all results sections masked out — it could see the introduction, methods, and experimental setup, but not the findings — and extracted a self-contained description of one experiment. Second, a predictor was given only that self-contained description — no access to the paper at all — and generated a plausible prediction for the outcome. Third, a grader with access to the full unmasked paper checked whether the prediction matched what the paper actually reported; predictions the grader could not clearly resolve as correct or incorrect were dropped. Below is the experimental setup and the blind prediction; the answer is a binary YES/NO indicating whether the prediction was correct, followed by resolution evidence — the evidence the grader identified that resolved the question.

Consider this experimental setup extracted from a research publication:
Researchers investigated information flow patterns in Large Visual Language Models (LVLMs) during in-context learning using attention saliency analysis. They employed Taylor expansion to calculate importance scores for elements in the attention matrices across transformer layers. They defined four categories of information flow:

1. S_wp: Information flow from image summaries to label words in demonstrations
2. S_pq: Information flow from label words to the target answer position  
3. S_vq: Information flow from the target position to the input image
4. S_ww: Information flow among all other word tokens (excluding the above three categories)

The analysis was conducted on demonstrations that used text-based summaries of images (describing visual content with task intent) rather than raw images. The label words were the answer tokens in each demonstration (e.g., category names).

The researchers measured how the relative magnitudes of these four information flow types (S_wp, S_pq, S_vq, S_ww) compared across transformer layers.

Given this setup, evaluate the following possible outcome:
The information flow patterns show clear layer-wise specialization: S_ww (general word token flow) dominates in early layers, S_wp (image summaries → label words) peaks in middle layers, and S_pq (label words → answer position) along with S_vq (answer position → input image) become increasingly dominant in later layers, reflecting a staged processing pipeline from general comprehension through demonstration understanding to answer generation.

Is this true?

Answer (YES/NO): NO